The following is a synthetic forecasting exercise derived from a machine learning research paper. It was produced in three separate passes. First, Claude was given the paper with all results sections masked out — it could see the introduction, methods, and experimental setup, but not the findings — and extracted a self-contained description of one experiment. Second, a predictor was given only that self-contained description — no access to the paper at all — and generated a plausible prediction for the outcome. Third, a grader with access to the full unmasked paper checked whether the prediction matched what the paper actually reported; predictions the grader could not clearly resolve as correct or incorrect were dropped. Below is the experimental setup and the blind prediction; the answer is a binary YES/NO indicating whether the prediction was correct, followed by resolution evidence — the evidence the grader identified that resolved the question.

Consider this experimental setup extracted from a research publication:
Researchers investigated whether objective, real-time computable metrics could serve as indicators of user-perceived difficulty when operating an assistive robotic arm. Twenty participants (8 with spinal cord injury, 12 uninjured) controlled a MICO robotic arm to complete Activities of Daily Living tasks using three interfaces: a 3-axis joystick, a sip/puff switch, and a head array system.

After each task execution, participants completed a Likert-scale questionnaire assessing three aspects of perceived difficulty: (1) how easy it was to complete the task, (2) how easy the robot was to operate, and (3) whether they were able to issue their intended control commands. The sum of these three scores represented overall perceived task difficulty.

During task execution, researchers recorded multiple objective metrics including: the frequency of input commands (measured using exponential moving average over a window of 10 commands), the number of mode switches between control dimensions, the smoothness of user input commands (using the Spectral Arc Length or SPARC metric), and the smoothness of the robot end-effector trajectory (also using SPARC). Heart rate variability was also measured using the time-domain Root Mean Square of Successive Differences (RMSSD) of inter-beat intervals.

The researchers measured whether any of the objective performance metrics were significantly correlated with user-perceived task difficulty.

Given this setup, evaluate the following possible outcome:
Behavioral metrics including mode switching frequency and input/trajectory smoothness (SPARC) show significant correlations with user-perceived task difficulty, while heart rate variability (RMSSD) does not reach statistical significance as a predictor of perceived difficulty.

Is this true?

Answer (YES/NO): YES